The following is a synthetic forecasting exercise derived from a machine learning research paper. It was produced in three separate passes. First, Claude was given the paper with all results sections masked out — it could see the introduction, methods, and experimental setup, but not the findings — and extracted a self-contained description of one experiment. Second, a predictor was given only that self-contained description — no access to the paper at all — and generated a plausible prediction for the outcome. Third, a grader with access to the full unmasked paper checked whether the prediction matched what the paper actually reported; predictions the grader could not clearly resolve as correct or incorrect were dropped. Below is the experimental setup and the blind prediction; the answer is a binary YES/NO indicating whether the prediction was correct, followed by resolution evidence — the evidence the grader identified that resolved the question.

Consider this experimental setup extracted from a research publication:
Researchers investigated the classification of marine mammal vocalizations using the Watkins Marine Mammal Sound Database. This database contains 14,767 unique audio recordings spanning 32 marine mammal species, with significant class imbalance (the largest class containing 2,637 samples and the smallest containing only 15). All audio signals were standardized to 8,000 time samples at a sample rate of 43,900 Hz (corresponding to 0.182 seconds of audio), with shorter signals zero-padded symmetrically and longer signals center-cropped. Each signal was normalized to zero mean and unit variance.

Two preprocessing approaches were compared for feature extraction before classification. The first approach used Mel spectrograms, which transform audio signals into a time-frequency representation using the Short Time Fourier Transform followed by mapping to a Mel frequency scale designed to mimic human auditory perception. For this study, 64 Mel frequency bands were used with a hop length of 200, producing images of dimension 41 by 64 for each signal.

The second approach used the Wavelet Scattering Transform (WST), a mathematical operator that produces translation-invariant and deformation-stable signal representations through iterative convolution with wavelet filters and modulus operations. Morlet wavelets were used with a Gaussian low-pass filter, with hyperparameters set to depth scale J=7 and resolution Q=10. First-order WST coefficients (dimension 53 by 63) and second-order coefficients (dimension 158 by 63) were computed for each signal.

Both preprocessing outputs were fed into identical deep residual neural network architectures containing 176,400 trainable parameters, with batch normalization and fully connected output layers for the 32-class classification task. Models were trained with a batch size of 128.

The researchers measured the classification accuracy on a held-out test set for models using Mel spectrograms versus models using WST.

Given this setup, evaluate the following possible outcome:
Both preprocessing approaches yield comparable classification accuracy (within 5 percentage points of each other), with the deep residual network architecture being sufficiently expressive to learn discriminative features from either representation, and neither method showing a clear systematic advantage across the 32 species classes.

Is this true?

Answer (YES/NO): NO